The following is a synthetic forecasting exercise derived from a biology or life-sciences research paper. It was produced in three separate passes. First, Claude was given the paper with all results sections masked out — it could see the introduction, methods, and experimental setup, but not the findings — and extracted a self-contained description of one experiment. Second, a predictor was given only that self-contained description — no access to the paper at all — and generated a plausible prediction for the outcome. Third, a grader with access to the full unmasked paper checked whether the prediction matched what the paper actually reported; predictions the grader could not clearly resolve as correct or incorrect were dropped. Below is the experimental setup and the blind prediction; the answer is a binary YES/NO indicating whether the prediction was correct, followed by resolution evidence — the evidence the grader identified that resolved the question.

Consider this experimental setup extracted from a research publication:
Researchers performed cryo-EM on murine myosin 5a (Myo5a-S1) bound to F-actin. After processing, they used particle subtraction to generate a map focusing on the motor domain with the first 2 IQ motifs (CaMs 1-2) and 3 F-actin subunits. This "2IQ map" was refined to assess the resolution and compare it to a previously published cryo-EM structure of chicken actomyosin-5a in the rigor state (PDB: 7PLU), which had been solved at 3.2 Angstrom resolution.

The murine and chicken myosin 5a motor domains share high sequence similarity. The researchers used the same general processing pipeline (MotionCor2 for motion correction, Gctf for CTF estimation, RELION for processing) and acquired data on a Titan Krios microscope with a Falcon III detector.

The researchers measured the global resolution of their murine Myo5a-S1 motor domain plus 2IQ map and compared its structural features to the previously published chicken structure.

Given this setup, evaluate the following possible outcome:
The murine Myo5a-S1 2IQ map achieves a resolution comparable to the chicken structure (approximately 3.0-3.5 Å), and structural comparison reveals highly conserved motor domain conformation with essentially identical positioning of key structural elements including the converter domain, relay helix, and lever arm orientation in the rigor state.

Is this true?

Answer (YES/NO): NO